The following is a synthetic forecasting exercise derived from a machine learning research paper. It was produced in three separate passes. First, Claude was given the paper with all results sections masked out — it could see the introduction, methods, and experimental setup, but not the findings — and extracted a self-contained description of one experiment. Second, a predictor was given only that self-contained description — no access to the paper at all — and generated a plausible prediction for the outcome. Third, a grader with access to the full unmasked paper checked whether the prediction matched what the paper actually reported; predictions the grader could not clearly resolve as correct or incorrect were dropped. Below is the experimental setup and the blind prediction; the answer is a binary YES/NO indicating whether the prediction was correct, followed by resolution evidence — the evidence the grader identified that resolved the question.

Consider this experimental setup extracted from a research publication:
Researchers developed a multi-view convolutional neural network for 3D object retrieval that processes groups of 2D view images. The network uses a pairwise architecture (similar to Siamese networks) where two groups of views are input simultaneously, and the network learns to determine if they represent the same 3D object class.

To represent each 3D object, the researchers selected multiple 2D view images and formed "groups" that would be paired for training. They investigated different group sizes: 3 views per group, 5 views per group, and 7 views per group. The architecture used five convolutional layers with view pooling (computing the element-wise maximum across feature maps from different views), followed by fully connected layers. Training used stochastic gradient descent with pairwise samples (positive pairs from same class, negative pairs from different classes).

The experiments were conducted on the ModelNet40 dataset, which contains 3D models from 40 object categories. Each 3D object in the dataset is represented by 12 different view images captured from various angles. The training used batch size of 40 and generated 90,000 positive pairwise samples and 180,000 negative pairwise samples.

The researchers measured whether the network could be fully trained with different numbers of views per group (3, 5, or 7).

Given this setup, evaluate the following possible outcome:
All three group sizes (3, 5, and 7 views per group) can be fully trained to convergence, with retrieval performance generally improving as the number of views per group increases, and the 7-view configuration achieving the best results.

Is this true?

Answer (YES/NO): NO